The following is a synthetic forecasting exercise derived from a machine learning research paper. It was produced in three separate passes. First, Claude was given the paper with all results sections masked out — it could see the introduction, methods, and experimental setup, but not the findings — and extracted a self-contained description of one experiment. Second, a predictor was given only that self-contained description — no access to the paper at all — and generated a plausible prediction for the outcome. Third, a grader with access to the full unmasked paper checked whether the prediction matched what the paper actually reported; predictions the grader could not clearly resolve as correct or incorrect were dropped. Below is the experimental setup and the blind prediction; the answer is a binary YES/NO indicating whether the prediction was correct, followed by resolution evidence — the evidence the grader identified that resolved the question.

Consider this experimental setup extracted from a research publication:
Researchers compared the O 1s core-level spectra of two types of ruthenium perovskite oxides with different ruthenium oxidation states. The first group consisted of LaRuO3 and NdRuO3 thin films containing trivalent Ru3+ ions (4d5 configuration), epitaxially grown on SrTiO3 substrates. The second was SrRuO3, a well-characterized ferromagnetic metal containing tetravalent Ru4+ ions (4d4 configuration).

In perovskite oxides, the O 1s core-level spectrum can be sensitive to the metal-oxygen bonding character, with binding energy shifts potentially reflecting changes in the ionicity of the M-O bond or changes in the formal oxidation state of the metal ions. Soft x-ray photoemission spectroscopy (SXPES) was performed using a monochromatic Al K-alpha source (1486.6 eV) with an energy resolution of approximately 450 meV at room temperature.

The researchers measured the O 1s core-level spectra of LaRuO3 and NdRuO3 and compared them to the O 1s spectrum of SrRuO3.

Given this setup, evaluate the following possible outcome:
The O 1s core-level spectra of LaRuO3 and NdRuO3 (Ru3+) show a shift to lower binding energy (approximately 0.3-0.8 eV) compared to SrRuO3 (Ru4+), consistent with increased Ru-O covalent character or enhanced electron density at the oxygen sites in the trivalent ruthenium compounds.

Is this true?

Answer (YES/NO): NO